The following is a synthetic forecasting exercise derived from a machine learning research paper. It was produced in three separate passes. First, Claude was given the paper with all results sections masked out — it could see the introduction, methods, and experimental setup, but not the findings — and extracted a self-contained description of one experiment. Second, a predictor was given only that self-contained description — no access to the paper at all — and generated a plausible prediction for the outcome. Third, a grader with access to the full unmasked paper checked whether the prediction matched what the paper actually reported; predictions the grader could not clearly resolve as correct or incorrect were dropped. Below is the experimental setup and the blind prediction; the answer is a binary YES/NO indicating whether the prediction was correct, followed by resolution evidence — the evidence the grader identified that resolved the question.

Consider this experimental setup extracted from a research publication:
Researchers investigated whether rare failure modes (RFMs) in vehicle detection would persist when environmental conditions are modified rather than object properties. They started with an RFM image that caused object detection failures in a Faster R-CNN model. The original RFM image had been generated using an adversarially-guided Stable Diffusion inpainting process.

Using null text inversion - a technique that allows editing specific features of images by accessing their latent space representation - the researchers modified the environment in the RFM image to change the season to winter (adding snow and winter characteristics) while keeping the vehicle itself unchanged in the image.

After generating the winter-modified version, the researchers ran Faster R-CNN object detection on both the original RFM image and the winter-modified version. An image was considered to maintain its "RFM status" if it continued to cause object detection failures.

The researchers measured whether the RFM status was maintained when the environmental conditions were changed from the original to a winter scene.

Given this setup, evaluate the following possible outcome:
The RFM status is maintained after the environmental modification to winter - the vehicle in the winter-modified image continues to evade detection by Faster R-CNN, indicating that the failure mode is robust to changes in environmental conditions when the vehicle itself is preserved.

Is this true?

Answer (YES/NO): YES